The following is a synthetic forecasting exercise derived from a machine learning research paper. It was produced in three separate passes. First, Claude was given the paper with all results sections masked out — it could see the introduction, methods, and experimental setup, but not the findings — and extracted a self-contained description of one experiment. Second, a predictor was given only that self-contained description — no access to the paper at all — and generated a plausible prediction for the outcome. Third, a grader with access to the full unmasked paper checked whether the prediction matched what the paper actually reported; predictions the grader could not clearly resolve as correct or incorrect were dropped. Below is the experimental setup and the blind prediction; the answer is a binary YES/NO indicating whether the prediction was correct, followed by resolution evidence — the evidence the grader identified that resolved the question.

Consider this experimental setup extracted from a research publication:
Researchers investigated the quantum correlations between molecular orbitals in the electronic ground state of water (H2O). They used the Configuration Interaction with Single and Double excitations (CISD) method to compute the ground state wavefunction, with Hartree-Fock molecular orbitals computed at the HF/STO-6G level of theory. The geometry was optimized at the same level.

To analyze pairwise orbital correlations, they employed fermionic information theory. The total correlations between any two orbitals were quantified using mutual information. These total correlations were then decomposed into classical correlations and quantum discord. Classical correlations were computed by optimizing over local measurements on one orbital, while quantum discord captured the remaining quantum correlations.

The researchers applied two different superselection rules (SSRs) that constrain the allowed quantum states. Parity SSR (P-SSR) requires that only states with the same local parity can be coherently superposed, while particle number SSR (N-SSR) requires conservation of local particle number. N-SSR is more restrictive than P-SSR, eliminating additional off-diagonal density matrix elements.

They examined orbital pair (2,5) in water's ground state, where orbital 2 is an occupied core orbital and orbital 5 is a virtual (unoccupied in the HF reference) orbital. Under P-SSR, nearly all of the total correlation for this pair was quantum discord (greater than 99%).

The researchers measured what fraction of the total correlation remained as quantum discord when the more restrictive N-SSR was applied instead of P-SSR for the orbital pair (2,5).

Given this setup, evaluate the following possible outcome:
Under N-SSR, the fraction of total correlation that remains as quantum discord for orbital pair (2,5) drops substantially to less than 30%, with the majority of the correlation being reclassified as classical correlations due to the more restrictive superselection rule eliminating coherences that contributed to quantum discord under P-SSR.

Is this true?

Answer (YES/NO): NO